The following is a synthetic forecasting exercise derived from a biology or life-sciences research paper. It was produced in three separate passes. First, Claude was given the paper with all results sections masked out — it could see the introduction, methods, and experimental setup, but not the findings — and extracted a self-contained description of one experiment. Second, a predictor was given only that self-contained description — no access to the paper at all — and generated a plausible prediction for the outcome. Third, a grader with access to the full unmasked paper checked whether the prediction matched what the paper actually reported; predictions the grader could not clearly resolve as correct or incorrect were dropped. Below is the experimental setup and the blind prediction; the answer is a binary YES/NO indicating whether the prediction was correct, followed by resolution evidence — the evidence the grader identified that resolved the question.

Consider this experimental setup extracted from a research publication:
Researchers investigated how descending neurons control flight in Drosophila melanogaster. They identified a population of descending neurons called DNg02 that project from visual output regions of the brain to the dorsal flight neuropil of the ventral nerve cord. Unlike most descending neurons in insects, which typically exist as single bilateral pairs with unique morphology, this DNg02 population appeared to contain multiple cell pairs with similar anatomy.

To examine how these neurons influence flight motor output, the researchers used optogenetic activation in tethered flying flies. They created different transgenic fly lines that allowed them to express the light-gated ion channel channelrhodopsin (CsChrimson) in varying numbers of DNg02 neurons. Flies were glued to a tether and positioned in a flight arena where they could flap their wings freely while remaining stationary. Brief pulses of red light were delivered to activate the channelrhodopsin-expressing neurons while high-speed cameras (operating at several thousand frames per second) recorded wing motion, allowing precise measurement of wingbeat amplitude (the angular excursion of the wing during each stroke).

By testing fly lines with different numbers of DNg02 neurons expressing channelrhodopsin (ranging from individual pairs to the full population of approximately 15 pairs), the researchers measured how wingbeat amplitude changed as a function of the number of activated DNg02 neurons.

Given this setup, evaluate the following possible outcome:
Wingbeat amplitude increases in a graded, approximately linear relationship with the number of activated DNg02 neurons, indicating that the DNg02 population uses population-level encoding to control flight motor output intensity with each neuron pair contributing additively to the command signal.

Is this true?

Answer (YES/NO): YES